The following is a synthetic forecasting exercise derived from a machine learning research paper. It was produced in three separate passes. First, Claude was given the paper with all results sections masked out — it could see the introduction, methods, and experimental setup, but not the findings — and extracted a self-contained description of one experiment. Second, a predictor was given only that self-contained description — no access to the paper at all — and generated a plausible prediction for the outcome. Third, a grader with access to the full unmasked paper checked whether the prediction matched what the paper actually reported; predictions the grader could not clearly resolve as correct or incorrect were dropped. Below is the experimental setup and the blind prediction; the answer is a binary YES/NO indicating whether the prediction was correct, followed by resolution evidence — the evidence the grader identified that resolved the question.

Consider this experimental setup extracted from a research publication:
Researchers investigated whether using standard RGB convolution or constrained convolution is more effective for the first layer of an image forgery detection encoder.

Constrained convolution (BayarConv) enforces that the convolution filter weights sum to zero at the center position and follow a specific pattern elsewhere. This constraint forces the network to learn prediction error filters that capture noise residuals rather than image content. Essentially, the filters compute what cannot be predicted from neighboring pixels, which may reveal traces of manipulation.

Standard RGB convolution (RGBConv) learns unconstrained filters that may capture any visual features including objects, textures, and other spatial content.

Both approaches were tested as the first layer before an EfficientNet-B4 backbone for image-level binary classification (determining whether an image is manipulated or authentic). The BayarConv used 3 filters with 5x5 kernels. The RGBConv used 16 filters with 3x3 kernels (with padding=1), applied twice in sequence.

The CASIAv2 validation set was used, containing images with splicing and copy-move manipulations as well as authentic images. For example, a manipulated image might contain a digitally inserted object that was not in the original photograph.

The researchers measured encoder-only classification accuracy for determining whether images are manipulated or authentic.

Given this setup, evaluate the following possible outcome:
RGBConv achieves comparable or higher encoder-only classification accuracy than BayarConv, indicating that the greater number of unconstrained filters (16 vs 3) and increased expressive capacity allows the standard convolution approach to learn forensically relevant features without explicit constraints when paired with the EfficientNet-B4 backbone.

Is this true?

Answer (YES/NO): NO